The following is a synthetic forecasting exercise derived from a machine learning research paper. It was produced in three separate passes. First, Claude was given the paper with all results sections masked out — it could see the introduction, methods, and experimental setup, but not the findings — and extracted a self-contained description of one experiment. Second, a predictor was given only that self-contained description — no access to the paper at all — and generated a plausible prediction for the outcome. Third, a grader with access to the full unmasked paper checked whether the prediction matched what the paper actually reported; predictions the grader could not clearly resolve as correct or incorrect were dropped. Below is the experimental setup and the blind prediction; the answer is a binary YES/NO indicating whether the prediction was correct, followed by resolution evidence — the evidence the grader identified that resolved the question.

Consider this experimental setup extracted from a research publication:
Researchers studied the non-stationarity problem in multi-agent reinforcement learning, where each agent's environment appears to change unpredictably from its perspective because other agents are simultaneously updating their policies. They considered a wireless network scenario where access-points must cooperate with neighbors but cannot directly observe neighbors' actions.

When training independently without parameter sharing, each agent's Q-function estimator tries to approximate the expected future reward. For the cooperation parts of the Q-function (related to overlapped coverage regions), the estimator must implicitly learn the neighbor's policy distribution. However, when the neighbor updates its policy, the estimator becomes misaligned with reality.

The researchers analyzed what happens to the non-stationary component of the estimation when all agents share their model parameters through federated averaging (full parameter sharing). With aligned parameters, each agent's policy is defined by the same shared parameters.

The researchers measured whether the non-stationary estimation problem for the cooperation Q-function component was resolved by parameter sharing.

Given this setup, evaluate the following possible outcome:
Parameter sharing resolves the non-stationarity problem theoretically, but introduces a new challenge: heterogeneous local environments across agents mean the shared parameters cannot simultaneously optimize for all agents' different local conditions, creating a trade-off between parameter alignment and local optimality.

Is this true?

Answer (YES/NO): YES